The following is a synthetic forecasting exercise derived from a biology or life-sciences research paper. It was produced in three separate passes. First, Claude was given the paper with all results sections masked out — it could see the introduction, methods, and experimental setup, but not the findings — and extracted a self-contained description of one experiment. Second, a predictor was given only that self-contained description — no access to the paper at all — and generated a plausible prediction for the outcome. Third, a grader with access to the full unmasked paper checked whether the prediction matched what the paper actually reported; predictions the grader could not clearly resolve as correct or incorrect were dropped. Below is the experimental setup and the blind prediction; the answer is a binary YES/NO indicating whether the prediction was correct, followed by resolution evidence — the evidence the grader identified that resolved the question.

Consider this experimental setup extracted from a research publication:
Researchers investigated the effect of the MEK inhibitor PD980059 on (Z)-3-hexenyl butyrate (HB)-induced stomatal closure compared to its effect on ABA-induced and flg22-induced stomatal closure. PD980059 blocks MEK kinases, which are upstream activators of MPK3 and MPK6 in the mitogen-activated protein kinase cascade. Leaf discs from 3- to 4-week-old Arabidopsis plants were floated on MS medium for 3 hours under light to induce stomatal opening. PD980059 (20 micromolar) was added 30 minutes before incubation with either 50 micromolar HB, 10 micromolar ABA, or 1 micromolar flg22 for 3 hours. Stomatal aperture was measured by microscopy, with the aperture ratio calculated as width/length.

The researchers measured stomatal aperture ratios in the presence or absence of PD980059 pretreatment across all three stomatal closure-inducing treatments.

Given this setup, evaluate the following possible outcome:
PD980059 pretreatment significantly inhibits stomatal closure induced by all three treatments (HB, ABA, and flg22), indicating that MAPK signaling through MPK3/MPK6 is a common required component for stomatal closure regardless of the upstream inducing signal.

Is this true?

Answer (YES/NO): YES